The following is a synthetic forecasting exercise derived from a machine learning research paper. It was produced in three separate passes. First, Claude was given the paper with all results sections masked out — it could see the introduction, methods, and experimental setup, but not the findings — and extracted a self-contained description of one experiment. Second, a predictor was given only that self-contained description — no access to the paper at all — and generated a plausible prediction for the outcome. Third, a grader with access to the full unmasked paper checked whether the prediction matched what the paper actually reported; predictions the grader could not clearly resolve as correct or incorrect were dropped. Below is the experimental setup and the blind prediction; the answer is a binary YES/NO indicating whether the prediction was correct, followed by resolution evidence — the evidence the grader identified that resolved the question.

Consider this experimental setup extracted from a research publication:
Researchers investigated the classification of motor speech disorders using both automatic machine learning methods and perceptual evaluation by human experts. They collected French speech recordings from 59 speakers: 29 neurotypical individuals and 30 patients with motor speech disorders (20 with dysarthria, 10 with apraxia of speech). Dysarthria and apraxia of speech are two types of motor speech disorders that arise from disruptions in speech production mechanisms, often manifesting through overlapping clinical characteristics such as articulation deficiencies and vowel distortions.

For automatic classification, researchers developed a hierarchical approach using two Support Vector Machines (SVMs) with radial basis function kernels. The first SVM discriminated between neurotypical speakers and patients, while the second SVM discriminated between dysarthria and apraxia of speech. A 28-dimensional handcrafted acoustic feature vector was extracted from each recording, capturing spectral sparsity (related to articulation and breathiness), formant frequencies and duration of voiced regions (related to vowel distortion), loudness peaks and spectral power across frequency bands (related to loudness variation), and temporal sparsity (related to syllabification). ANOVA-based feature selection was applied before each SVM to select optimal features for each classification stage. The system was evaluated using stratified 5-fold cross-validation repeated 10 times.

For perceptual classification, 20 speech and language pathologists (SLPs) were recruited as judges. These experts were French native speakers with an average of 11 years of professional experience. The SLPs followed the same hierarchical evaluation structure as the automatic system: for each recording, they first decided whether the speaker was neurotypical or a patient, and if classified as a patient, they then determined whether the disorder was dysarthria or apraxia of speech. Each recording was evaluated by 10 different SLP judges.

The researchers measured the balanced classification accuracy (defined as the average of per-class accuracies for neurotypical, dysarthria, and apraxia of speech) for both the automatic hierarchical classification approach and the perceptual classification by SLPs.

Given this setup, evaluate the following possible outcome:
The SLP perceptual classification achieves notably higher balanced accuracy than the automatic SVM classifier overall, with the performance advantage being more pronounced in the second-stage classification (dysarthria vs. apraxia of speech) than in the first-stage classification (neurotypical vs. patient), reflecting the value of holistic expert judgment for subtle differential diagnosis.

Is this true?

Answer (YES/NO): NO